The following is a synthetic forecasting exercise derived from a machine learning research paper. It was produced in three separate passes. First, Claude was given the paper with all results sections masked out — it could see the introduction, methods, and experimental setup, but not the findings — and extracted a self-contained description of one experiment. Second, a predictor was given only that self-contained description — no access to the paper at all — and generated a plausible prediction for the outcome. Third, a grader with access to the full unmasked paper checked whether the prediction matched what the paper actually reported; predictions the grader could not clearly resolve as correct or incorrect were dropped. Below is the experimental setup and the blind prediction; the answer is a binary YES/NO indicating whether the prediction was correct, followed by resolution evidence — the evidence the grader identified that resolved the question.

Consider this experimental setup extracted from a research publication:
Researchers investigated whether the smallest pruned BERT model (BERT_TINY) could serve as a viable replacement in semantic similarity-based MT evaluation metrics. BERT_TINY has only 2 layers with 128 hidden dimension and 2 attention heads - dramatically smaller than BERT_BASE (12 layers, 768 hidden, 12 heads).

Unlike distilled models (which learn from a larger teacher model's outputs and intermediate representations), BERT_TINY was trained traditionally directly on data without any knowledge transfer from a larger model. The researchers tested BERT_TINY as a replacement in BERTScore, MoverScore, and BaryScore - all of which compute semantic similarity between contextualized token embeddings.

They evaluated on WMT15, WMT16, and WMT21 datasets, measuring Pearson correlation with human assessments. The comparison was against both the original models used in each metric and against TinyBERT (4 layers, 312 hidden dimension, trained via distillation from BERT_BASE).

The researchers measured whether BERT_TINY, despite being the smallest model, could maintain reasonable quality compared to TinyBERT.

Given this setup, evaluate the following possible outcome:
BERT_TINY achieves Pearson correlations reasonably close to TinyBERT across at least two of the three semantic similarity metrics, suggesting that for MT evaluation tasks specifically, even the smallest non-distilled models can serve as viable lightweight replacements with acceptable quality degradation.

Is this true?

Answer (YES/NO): NO